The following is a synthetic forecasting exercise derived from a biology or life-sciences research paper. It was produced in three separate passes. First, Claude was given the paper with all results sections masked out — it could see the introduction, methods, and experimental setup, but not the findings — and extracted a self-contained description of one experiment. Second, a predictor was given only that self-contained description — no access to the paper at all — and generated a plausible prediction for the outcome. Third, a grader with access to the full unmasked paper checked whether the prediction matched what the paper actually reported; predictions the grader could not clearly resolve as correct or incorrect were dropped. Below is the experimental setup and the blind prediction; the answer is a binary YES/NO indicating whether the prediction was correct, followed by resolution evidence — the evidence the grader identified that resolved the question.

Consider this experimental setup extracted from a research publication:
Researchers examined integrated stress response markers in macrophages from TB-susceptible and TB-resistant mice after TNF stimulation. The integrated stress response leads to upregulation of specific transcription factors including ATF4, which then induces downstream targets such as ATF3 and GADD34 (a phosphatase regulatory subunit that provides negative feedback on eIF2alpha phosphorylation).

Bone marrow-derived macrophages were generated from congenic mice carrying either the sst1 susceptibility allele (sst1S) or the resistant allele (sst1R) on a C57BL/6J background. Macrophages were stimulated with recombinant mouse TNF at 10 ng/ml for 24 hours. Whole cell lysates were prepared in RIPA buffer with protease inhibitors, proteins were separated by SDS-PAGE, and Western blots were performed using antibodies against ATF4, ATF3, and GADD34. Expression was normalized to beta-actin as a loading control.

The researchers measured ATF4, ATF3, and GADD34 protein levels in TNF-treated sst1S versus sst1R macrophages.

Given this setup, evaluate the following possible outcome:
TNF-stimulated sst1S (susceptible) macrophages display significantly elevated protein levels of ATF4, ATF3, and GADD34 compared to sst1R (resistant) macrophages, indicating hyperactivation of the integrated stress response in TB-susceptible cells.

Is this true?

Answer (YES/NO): NO